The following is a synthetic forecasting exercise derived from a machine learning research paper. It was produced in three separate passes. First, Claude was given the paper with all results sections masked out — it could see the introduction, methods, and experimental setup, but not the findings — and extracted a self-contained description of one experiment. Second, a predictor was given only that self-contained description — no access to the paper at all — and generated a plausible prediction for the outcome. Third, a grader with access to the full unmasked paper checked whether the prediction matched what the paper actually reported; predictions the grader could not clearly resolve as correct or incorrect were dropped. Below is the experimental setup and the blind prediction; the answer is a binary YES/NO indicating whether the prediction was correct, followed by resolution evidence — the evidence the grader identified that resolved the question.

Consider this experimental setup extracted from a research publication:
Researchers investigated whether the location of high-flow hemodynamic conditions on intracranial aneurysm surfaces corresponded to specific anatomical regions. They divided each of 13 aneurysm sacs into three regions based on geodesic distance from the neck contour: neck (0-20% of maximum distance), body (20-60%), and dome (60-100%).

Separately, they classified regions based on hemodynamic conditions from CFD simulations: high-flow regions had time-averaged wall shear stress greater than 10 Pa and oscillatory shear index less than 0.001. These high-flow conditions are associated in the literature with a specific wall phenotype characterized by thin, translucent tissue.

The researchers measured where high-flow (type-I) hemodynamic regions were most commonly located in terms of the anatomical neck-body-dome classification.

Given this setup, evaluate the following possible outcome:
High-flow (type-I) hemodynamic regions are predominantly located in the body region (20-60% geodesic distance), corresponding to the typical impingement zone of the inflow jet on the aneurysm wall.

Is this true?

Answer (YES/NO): NO